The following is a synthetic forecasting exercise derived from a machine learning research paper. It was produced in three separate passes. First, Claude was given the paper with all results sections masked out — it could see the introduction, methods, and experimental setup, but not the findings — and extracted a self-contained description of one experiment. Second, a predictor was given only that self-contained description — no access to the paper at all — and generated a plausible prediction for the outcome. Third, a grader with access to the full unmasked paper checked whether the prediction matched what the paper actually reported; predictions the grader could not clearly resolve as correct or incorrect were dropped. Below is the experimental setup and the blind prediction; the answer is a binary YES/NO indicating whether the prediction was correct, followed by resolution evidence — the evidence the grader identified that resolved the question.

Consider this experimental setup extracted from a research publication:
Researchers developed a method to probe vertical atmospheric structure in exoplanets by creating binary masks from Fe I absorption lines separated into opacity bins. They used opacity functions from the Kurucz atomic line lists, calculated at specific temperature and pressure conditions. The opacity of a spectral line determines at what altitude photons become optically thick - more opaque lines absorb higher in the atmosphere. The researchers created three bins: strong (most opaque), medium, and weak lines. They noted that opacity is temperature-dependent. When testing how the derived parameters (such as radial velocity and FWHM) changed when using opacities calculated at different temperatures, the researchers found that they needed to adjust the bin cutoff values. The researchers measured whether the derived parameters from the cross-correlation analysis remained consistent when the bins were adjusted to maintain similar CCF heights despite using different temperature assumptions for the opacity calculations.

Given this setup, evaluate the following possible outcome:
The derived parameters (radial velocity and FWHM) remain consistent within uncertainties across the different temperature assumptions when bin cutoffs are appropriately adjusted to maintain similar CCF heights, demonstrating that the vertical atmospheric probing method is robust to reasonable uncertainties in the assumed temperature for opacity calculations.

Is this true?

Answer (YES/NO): YES